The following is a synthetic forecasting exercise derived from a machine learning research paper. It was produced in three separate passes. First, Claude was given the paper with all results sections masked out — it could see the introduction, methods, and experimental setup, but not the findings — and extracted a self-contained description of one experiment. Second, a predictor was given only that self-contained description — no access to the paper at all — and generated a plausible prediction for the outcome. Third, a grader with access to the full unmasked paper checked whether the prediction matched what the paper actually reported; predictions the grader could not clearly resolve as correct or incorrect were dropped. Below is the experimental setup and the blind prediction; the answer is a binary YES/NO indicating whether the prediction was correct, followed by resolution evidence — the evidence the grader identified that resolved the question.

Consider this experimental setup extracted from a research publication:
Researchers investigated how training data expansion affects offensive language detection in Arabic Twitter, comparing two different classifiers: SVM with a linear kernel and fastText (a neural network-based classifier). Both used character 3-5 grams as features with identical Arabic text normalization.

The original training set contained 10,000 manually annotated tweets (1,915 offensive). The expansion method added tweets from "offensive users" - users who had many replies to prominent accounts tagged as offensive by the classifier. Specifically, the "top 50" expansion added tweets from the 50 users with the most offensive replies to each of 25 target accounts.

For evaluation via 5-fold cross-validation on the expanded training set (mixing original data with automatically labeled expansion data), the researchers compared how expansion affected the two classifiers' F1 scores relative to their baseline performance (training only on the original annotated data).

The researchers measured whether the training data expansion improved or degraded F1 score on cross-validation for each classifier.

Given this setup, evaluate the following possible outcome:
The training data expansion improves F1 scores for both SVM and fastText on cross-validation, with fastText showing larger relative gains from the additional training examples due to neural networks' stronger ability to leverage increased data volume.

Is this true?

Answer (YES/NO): NO